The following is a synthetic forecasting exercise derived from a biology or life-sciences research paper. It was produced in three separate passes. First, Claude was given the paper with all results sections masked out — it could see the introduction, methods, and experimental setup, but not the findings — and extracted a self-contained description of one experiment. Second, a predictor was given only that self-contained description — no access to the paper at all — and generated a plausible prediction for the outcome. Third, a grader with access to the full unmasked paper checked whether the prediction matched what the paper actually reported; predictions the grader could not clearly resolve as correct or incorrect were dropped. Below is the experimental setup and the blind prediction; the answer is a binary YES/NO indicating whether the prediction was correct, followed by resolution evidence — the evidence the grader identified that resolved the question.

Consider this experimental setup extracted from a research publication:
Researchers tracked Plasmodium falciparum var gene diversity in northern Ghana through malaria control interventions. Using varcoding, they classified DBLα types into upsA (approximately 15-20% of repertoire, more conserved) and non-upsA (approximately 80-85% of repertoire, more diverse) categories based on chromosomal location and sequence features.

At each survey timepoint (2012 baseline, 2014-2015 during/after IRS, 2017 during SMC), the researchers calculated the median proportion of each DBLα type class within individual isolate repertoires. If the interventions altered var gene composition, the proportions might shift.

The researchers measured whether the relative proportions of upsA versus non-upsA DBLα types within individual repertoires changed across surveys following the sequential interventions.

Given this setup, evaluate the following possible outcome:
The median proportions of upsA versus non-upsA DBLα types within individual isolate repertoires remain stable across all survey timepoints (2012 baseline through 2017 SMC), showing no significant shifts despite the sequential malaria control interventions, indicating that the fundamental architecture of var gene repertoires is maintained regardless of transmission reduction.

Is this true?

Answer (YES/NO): YES